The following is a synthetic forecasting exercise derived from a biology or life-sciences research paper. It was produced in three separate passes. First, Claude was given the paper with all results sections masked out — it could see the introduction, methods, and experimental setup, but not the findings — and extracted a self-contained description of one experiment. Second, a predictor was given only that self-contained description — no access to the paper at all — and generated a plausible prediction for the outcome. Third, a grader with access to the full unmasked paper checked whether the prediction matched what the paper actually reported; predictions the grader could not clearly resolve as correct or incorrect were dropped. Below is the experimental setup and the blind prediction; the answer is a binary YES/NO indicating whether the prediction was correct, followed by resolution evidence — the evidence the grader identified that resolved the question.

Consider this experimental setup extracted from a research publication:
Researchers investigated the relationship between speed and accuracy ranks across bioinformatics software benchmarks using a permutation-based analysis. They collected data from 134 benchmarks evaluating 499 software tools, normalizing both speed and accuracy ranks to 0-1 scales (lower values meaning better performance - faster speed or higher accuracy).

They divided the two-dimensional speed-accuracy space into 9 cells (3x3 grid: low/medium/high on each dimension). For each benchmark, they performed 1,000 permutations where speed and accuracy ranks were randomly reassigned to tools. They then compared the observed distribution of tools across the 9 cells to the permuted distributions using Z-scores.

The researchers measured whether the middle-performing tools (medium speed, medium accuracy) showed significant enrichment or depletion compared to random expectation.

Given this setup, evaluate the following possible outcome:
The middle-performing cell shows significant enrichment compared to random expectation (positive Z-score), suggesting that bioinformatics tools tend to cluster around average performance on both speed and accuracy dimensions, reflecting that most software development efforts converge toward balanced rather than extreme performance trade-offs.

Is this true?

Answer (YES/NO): NO